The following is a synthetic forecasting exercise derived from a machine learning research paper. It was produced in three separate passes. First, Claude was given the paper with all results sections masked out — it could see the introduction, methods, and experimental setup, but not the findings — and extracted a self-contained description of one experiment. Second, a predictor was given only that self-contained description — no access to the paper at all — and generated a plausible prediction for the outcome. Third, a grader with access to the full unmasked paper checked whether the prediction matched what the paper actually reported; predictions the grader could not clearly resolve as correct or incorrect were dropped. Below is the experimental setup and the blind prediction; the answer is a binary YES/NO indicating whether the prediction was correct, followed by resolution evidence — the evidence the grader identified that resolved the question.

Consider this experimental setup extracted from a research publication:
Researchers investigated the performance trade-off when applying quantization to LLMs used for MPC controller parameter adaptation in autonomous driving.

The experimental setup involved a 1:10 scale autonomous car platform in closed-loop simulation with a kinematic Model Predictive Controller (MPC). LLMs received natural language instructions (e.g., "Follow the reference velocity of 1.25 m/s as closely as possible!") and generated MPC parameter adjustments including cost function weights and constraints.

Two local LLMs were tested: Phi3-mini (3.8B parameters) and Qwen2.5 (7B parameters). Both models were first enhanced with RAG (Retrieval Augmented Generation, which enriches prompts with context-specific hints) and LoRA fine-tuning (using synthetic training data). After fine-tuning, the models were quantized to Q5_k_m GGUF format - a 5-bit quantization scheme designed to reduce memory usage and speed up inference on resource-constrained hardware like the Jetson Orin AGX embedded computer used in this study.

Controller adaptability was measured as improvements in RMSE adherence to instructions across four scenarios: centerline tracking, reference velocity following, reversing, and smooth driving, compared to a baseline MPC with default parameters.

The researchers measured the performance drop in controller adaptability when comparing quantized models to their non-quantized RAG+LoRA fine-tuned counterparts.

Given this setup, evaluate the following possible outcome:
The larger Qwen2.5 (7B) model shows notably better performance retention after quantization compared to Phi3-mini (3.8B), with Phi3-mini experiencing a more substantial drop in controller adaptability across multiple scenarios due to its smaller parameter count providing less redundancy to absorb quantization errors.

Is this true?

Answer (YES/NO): NO